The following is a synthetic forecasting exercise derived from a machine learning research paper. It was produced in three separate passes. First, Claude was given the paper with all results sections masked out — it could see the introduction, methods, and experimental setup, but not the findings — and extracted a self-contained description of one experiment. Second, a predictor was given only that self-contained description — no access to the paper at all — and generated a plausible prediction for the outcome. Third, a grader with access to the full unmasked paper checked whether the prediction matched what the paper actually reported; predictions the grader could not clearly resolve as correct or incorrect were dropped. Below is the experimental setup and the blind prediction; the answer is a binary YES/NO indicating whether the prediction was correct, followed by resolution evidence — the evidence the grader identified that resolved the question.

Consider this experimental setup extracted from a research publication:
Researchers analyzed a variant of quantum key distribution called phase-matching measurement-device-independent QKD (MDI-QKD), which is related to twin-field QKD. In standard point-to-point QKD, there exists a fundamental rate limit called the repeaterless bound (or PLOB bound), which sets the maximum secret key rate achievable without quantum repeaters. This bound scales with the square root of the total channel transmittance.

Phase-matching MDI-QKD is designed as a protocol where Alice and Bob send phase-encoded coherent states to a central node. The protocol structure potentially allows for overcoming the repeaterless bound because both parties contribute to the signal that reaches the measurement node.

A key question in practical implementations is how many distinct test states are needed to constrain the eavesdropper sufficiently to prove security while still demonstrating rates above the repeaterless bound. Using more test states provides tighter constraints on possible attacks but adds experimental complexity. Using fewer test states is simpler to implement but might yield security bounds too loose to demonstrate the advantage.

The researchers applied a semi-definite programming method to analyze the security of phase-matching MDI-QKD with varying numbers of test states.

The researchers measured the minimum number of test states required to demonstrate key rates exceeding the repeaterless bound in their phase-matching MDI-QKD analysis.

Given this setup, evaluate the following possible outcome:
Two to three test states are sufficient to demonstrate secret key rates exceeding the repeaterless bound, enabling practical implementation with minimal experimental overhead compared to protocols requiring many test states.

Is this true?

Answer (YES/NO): NO